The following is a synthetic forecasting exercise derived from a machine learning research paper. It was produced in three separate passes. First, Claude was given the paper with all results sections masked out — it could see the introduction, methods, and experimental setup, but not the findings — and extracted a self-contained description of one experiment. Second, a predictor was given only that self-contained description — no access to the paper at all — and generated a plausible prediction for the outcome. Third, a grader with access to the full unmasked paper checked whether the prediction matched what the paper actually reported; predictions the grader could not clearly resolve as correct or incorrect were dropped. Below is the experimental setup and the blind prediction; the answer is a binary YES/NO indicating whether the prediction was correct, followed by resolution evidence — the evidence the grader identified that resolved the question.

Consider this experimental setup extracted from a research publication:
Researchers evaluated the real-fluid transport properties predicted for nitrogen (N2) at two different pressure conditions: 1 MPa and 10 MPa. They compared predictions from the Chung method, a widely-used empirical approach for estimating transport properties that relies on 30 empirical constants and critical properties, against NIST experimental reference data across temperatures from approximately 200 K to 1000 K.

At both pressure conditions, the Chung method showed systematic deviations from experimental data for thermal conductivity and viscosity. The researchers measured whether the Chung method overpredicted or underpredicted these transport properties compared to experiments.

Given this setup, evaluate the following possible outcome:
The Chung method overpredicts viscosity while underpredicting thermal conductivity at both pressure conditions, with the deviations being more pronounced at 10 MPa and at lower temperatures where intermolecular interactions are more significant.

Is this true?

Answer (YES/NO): NO